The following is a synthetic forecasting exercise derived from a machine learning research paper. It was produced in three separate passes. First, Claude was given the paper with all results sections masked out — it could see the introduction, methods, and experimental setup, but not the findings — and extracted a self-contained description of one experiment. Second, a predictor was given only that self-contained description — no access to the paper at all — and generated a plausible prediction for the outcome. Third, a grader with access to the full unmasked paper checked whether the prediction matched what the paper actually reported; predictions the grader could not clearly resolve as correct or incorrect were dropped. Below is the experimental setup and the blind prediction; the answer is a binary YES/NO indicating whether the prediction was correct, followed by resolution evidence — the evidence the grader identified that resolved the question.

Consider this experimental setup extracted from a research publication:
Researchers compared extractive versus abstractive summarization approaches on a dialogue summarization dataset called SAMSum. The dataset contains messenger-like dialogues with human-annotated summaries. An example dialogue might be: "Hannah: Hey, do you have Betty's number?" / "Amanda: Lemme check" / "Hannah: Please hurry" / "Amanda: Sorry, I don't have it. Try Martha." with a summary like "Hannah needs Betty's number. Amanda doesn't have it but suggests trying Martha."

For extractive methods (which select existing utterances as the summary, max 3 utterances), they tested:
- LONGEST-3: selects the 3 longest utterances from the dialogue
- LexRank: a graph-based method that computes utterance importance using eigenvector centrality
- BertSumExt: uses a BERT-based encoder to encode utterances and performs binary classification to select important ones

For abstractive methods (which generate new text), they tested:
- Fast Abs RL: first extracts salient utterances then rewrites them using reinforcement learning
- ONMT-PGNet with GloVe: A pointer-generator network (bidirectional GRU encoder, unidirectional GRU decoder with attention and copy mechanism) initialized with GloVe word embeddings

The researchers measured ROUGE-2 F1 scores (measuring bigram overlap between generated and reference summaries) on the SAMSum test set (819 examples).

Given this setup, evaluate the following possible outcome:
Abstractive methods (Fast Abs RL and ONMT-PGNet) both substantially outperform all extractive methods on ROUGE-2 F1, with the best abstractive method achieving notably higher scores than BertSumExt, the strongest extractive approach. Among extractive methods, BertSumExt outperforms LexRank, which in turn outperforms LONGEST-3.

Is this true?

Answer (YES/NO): NO